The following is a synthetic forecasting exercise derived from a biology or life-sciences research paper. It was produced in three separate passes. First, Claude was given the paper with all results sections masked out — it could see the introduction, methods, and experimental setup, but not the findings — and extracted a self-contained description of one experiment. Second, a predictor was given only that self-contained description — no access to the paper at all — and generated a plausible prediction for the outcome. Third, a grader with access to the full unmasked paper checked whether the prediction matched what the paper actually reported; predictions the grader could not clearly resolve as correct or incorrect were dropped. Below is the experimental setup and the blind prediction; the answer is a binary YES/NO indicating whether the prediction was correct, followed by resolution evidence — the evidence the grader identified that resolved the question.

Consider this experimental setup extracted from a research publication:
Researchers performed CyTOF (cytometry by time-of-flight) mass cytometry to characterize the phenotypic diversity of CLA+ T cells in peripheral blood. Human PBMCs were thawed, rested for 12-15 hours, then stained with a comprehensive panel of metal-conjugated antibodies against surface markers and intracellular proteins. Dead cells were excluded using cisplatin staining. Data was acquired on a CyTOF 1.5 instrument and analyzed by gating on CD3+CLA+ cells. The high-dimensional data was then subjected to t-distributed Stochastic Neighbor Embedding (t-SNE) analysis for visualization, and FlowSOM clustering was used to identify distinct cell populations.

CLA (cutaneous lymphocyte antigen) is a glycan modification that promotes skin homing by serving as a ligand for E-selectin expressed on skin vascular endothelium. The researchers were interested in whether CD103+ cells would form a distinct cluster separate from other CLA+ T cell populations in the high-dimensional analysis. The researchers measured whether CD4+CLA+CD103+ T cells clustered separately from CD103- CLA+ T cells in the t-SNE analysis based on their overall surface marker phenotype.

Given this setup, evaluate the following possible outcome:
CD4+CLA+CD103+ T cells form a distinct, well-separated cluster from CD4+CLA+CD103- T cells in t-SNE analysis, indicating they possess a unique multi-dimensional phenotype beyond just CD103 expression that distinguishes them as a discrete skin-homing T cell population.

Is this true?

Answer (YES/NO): YES